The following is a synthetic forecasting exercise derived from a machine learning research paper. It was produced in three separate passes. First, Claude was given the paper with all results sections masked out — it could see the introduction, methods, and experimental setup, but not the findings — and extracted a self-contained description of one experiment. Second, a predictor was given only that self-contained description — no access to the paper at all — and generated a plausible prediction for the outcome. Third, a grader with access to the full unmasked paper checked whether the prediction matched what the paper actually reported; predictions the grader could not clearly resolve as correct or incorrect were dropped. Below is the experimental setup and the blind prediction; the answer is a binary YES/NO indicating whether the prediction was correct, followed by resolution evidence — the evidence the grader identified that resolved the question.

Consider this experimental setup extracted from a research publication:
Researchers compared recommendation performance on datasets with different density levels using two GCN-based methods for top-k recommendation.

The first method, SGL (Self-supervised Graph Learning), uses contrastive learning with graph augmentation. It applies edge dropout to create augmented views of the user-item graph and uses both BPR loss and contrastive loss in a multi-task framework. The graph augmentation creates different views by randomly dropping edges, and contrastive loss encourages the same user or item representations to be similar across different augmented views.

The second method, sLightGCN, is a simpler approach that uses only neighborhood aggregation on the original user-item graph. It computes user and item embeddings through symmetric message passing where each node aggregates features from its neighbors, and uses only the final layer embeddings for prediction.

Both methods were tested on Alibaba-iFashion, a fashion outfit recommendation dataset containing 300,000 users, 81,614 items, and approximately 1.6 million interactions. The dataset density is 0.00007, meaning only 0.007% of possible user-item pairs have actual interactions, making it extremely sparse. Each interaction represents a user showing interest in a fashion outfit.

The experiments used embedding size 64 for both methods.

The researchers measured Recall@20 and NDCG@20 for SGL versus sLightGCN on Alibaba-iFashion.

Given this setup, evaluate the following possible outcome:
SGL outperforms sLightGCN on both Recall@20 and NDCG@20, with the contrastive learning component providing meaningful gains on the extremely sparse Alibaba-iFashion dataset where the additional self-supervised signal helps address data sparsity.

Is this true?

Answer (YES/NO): NO